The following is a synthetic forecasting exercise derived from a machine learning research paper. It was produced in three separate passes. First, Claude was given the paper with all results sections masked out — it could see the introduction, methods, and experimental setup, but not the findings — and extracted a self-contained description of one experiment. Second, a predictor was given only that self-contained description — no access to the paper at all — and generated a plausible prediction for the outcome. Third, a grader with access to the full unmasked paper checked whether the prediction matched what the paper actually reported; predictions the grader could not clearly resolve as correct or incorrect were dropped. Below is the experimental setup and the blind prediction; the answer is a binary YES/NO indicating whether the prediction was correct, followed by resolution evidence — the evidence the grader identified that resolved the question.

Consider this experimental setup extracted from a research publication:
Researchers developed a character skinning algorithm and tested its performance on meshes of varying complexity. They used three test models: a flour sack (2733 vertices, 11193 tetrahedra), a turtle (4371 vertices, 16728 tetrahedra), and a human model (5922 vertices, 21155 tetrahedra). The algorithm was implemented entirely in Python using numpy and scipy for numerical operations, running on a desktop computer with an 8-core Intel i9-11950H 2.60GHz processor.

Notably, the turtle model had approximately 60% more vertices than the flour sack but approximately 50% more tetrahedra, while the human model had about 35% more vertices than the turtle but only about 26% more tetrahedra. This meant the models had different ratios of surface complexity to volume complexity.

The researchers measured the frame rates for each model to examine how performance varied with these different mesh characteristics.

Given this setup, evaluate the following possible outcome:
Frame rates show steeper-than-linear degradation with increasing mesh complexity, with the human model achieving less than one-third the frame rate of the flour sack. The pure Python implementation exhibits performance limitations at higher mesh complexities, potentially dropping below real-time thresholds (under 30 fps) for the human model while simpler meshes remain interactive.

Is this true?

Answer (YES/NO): NO